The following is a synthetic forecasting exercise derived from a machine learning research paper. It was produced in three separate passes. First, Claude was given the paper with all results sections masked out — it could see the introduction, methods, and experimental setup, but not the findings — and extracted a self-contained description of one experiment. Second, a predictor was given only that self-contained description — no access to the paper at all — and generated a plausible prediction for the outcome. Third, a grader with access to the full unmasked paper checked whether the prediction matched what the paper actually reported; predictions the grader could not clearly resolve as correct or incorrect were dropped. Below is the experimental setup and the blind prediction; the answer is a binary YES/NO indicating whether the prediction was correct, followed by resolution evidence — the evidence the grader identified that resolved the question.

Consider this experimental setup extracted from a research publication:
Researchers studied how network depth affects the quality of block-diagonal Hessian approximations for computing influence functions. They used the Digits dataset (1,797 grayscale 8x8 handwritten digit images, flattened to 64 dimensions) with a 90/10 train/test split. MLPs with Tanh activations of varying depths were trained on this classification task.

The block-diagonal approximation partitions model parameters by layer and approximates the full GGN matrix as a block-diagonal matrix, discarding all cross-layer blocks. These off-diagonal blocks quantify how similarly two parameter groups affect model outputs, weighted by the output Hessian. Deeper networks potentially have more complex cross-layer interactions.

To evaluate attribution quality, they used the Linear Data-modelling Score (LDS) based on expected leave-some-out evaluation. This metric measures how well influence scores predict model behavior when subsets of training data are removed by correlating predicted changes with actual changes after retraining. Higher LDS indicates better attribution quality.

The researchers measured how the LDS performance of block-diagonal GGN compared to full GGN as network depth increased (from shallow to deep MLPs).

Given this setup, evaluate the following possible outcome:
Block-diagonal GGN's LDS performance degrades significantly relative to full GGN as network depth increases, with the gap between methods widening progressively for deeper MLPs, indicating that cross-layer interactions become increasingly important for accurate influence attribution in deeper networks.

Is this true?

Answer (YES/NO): YES